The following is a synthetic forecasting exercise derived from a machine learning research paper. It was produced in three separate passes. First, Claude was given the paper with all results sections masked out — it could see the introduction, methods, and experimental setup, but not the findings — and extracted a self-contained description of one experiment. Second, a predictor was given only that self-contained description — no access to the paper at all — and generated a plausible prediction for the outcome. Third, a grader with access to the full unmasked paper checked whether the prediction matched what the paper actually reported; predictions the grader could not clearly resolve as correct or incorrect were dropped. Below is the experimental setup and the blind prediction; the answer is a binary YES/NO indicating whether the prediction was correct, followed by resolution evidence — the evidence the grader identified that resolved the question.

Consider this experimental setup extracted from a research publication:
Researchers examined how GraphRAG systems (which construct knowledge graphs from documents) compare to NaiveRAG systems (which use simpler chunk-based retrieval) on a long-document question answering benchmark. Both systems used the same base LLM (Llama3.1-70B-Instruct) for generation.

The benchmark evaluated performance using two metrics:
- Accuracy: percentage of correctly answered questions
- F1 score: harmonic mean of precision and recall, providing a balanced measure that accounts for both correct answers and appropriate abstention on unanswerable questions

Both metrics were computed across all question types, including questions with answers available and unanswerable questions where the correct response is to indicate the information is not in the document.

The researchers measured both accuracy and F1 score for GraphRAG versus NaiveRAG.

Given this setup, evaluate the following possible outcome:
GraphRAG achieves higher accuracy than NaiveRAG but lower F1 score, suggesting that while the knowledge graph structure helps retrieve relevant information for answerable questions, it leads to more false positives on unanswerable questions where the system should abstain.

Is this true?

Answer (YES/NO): NO